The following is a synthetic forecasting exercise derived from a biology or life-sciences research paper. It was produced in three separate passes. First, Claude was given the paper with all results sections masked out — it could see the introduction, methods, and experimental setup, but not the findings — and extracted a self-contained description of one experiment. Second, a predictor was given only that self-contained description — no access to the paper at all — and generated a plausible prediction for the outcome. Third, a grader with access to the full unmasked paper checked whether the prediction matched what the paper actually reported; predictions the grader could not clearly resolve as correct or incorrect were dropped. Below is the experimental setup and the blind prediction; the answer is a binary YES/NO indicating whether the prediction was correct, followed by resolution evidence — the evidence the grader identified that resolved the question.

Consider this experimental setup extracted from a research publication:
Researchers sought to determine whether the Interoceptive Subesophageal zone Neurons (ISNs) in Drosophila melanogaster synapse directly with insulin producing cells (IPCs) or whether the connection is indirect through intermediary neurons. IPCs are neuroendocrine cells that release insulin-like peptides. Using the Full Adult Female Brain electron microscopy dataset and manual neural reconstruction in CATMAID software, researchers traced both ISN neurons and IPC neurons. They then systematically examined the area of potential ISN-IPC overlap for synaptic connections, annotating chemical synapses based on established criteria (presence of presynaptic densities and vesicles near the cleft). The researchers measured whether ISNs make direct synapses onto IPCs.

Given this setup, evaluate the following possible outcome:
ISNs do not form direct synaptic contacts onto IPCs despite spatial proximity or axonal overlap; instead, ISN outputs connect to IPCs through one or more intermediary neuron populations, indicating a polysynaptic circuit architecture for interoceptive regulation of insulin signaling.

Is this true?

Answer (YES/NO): YES